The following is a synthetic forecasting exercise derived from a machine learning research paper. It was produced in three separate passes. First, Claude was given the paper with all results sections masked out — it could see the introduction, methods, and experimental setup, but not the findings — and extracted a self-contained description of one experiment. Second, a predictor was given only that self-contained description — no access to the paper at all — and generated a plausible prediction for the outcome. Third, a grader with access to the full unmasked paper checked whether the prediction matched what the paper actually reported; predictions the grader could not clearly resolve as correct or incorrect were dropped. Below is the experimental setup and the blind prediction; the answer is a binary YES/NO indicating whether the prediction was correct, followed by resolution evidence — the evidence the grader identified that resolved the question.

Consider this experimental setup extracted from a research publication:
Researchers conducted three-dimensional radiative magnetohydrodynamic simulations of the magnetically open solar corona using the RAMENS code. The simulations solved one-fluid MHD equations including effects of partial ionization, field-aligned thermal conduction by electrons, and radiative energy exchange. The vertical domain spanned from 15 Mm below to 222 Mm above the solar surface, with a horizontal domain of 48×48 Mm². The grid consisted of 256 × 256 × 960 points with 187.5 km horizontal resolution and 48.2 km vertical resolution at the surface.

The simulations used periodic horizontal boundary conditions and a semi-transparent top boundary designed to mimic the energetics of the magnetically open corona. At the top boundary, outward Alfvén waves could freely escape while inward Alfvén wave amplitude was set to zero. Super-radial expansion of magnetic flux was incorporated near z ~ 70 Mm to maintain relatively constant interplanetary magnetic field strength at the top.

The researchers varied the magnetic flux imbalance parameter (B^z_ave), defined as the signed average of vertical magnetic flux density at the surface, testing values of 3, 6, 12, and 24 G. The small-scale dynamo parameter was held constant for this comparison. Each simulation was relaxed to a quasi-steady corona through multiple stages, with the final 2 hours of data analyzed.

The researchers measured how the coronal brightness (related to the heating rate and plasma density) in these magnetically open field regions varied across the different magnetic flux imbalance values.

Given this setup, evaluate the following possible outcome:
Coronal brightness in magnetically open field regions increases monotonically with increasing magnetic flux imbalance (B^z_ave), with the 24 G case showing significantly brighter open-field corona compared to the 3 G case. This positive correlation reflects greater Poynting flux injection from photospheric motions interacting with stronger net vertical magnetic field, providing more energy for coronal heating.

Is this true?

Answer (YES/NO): NO